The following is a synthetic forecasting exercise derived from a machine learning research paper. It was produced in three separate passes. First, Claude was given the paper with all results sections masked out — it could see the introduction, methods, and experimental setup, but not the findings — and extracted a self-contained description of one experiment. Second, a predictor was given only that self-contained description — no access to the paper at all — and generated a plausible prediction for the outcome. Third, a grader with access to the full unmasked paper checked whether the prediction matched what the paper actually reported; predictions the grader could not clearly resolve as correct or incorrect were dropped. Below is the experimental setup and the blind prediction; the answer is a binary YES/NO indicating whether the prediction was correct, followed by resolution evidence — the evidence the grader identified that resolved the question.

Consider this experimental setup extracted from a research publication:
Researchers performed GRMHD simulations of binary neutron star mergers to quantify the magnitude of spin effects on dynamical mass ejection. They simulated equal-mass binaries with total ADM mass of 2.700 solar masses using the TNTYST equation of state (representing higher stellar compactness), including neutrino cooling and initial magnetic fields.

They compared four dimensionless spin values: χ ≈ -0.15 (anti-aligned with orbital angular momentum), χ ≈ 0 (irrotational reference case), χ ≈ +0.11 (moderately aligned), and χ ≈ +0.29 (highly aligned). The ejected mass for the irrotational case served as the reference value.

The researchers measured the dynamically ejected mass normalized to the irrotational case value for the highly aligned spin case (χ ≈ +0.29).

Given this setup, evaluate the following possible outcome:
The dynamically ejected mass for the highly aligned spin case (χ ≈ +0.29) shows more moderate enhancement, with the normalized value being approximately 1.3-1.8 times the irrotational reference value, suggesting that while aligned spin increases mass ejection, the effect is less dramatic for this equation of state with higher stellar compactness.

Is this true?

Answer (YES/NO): NO